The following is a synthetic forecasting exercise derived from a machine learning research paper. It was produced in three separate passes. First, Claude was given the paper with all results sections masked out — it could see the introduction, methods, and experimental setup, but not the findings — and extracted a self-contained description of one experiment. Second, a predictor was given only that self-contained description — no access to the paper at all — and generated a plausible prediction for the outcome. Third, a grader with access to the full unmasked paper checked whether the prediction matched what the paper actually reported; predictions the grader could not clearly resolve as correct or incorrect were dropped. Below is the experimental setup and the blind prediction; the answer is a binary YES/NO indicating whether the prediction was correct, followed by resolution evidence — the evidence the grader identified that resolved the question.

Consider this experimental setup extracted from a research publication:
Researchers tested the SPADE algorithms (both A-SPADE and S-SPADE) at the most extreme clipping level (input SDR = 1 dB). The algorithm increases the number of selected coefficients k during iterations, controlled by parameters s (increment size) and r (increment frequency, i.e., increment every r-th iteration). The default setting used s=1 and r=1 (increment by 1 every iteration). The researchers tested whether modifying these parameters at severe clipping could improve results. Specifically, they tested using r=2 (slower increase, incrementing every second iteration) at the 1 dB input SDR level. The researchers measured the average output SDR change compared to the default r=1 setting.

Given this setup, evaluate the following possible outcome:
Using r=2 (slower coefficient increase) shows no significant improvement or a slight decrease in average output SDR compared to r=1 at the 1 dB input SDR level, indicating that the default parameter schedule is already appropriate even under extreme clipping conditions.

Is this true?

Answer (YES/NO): NO